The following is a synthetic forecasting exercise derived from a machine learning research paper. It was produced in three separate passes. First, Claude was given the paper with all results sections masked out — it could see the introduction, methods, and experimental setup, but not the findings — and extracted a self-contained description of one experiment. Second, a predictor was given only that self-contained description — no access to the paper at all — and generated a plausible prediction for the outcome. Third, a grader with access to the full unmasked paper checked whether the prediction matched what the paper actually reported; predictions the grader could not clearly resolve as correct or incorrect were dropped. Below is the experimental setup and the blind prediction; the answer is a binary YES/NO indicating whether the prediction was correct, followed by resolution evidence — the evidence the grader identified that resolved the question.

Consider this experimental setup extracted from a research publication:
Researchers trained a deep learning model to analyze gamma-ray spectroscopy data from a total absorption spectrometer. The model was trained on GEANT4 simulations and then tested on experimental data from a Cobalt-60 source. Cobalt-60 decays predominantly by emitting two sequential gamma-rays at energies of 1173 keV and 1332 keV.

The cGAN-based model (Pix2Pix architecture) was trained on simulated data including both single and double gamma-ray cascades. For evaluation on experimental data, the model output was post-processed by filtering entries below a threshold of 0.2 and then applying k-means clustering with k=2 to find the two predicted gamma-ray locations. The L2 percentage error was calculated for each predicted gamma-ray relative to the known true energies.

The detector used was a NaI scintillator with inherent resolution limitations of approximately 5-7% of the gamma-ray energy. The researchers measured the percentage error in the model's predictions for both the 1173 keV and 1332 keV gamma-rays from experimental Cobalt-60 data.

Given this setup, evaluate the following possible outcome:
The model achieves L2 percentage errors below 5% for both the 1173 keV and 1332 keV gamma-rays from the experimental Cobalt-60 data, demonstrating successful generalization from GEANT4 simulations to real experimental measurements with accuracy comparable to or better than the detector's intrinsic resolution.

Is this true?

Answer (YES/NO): YES